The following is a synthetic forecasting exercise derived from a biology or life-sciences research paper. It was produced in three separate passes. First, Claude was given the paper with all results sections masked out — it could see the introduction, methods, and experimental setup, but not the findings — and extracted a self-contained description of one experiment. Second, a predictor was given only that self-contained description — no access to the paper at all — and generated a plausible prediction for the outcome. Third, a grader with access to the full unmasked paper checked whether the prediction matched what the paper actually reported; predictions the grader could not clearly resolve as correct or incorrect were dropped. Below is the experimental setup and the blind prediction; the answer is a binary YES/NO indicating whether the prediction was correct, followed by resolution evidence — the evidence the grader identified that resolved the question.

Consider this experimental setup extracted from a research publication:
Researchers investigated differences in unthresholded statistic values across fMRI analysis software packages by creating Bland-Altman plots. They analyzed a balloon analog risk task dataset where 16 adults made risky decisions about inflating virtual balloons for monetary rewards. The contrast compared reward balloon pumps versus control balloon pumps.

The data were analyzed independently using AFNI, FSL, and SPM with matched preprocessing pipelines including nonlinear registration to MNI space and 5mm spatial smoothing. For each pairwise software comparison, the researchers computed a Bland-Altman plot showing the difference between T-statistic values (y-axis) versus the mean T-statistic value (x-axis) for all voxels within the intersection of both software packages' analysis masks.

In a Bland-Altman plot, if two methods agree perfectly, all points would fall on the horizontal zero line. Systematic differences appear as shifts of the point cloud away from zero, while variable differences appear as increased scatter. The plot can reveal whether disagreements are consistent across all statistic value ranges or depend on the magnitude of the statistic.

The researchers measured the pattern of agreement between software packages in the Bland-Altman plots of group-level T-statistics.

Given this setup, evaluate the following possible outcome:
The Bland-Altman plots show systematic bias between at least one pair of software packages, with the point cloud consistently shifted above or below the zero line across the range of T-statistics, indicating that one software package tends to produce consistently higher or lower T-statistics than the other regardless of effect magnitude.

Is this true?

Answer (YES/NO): NO